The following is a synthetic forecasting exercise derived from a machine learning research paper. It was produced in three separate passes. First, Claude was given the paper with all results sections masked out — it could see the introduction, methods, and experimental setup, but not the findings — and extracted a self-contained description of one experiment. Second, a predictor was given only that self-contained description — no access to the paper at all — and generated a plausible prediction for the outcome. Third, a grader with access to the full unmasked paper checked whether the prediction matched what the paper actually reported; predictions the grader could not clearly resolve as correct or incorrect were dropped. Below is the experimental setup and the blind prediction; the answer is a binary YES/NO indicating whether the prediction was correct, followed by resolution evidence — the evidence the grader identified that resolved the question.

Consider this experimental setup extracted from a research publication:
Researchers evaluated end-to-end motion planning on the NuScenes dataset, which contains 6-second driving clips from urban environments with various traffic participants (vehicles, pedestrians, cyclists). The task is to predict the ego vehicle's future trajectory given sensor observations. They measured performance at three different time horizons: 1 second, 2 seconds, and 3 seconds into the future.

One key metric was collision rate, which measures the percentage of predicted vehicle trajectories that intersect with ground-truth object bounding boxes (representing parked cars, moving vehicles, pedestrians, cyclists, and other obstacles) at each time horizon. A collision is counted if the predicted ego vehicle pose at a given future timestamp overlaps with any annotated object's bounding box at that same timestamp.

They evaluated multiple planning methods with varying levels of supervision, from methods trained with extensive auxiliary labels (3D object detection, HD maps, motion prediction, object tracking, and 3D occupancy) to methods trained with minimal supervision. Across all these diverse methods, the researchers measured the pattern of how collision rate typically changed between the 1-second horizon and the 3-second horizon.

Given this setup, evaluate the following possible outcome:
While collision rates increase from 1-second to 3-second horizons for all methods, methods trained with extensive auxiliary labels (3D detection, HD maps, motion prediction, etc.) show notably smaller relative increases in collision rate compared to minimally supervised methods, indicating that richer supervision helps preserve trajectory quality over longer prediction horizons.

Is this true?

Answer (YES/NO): NO